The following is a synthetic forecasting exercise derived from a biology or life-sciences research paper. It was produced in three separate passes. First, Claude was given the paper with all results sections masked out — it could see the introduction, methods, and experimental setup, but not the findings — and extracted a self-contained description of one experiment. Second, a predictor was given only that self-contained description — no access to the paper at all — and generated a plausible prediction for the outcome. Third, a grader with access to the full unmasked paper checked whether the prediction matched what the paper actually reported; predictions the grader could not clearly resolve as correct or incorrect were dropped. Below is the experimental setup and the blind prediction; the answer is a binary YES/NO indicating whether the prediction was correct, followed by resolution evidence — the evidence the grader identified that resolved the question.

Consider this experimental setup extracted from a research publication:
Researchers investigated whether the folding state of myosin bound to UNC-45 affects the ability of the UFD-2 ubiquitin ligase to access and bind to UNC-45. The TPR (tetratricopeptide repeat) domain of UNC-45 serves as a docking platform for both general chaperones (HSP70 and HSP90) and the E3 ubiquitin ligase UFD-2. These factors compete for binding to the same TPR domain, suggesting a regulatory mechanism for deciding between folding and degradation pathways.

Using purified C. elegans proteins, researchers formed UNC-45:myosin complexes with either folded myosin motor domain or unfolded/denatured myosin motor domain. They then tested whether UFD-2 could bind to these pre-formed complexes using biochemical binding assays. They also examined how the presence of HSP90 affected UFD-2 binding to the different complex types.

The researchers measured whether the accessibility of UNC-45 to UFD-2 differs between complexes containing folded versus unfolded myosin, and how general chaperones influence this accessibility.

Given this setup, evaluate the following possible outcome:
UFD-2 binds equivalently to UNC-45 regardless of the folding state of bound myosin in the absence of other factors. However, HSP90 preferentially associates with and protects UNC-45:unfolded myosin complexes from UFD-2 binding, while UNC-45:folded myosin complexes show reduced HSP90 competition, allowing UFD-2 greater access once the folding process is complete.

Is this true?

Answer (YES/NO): NO